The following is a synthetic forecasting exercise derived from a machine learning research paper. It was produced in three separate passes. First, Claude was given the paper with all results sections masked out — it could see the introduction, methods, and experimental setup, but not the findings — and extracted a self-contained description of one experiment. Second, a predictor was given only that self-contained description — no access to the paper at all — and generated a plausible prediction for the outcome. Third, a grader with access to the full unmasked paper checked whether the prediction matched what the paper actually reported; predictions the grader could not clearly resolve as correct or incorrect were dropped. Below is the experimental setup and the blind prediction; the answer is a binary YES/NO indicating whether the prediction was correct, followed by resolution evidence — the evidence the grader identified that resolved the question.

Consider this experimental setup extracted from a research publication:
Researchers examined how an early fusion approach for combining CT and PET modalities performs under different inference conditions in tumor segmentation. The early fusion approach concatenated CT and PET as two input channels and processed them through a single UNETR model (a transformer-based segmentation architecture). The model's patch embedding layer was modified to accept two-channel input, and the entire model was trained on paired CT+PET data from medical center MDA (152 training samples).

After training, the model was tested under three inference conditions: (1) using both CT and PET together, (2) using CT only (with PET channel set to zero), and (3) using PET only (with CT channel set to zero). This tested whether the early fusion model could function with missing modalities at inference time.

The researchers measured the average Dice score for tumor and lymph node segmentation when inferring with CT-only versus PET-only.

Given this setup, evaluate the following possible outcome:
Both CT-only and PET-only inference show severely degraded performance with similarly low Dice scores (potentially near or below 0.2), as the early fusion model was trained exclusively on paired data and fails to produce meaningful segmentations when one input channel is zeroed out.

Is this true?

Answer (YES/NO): NO